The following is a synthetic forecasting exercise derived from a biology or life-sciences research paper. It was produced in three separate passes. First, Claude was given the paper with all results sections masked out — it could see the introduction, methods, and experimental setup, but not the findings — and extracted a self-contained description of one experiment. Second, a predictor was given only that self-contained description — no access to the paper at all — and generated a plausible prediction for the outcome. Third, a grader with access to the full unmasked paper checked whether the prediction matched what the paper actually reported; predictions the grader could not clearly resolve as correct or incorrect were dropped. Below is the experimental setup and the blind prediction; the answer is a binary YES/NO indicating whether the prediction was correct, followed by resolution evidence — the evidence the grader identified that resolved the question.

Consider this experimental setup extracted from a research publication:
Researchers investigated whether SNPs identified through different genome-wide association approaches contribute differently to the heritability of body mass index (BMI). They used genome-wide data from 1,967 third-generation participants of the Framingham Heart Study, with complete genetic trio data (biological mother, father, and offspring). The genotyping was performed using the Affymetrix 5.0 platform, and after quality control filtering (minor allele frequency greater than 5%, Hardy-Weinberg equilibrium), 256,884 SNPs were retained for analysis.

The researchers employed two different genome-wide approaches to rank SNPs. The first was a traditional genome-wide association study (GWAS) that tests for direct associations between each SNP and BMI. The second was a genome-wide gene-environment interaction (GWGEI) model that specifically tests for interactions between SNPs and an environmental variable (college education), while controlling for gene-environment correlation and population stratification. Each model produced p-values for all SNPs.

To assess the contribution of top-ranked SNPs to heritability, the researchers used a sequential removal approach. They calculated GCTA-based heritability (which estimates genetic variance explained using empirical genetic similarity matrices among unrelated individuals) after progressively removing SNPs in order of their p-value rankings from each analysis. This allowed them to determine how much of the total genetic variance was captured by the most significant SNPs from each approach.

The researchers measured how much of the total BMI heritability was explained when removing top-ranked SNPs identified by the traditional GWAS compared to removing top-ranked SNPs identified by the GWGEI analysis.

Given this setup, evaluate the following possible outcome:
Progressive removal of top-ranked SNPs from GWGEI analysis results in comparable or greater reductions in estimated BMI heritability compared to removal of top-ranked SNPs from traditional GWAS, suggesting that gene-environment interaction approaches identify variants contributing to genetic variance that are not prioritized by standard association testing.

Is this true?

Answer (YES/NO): NO